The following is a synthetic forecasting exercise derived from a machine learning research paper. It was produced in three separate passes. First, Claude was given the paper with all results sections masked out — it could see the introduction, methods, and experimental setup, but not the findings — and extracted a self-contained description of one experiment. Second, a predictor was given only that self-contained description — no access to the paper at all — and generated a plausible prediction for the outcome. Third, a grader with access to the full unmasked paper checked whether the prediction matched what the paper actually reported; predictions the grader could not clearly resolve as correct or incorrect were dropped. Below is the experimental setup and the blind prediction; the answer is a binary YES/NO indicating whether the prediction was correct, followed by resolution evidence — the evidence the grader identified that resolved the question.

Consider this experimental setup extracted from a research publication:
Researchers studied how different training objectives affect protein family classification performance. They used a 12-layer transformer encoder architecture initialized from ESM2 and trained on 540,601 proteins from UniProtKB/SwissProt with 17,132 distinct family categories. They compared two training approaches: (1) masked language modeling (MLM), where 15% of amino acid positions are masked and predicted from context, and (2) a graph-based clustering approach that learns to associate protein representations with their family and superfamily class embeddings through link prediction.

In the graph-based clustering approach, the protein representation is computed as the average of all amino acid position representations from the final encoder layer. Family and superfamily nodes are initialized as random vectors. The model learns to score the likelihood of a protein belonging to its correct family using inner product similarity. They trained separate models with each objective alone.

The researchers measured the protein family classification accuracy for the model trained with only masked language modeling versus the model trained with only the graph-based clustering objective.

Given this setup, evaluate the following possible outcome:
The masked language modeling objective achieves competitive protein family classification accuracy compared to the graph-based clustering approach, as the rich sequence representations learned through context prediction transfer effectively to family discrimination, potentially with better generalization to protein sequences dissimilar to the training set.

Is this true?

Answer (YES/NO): YES